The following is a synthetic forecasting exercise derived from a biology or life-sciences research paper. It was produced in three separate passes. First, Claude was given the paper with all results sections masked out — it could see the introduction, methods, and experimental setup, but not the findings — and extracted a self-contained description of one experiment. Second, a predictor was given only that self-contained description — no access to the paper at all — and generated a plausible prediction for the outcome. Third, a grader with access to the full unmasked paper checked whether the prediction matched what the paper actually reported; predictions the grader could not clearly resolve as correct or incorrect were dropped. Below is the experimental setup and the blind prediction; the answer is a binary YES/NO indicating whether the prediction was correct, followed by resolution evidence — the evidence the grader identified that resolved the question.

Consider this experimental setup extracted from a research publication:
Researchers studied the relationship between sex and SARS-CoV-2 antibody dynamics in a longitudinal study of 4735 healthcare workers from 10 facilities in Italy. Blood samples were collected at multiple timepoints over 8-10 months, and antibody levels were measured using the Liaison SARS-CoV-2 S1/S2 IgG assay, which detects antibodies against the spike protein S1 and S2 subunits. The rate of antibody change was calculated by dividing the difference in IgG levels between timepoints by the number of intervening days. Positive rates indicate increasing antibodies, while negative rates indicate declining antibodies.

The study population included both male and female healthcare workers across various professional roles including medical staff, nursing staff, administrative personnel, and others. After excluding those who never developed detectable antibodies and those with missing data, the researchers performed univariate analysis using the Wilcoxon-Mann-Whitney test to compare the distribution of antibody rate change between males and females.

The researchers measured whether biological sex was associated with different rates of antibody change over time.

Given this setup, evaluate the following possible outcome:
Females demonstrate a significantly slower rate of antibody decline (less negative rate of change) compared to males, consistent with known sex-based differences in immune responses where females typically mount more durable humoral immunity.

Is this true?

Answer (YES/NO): YES